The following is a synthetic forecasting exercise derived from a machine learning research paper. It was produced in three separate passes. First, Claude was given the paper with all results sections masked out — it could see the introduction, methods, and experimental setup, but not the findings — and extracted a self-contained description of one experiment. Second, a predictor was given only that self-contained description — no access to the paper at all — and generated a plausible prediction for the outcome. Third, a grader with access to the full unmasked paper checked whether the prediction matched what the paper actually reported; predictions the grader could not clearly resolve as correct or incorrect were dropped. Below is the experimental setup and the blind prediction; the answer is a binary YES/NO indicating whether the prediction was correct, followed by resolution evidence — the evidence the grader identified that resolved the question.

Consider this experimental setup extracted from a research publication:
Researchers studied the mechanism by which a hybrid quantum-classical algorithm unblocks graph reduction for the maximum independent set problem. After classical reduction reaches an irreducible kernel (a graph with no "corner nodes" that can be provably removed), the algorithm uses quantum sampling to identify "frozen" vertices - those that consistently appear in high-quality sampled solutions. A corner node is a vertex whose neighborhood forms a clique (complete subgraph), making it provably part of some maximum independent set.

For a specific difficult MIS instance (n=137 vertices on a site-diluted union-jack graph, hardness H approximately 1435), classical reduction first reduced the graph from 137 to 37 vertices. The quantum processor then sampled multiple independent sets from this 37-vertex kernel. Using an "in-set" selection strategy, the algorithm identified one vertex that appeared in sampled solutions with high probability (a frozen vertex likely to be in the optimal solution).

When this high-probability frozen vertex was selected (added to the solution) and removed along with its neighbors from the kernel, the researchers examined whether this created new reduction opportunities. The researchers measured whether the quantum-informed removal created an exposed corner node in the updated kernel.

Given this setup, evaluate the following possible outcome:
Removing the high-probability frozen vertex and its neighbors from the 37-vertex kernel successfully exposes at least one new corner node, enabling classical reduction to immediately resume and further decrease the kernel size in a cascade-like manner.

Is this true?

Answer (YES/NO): YES